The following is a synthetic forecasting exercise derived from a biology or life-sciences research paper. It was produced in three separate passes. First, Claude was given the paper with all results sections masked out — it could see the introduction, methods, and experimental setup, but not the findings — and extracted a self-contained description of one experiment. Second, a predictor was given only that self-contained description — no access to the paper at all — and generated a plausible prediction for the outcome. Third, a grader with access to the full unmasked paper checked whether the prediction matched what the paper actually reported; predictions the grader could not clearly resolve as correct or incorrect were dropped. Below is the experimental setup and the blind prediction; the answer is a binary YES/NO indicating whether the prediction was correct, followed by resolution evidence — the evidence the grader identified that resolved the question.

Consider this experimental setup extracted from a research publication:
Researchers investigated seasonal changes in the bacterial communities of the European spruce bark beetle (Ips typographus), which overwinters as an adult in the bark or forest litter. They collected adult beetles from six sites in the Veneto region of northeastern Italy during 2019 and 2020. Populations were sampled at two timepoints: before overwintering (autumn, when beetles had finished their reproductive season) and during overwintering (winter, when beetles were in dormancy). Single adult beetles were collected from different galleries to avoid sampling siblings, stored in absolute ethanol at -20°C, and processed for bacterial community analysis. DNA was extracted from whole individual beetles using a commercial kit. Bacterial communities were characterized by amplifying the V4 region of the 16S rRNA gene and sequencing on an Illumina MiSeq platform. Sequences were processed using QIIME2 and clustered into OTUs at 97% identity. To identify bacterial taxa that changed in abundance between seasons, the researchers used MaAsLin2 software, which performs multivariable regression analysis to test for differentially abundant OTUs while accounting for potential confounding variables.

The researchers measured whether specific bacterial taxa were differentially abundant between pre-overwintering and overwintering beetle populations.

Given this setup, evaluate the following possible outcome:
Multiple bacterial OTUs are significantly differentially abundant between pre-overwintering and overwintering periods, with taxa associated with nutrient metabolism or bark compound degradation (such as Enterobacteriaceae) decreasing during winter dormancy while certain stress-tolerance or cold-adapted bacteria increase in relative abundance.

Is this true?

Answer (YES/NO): NO